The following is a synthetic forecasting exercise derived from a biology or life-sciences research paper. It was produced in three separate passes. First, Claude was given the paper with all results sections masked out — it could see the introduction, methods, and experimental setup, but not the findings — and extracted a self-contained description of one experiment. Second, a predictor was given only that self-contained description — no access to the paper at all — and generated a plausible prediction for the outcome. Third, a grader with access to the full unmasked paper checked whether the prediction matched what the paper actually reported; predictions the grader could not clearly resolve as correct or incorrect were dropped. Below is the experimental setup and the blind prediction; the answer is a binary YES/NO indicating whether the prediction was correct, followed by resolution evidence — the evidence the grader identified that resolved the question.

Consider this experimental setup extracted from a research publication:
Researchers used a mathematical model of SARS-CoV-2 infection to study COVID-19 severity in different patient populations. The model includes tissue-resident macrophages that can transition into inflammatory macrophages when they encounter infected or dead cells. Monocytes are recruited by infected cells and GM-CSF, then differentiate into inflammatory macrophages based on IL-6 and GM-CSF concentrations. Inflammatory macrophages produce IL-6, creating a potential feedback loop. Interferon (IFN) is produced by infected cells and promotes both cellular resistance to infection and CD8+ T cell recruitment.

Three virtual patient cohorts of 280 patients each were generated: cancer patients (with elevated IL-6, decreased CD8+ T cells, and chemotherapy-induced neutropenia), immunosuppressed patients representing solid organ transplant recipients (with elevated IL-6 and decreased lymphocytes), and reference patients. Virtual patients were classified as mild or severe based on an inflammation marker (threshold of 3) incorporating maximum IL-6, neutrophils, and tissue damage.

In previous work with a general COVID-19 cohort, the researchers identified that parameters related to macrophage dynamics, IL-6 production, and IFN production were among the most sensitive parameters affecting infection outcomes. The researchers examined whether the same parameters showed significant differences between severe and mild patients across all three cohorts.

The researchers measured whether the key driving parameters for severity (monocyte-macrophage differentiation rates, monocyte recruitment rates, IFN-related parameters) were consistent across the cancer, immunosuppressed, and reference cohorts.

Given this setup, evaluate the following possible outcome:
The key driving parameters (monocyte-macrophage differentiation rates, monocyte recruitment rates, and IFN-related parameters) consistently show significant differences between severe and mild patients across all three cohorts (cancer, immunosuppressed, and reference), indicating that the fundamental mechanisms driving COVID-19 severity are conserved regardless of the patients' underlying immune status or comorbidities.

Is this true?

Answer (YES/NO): NO